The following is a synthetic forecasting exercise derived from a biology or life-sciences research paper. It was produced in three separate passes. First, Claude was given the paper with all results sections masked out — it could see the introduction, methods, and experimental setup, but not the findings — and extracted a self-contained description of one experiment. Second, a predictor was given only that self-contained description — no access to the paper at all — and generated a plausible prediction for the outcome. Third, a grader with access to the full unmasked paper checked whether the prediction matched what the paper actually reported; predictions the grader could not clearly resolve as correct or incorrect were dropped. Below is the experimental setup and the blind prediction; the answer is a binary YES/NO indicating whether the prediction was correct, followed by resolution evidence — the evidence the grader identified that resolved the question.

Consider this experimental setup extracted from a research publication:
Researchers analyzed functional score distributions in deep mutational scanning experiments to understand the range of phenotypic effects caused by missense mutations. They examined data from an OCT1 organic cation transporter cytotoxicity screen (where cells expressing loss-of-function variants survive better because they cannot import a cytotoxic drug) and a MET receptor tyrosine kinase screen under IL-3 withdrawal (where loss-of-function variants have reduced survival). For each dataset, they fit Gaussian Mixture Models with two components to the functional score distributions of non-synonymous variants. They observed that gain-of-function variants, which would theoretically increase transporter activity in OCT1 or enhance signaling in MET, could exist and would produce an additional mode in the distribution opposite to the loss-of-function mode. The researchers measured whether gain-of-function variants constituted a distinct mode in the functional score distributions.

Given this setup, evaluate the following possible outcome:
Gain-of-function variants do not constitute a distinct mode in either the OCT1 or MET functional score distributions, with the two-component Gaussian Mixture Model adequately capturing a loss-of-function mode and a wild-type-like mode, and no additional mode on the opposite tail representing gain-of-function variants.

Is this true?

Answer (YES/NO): YES